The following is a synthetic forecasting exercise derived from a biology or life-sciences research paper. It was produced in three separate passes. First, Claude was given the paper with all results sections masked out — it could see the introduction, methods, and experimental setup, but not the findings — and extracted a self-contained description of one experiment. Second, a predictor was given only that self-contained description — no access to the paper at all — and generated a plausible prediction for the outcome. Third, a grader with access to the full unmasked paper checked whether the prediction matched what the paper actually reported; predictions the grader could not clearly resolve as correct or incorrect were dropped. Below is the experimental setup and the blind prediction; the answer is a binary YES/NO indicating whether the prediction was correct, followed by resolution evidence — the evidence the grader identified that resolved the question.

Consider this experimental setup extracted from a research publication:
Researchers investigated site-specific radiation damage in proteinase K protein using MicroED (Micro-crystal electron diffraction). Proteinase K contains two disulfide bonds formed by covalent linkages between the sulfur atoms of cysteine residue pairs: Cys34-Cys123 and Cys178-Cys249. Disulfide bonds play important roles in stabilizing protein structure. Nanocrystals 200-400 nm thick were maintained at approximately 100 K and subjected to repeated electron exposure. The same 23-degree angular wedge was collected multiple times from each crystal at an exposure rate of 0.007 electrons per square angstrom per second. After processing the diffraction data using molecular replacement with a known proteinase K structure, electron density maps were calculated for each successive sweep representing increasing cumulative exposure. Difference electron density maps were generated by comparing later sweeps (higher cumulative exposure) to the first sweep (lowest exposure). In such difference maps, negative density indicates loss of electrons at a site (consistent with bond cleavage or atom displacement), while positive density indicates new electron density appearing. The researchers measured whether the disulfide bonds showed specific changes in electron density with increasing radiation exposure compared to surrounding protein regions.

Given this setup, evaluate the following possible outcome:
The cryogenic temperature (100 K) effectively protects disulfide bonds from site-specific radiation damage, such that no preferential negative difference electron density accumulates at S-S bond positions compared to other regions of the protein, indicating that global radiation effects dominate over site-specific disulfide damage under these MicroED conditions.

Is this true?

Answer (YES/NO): NO